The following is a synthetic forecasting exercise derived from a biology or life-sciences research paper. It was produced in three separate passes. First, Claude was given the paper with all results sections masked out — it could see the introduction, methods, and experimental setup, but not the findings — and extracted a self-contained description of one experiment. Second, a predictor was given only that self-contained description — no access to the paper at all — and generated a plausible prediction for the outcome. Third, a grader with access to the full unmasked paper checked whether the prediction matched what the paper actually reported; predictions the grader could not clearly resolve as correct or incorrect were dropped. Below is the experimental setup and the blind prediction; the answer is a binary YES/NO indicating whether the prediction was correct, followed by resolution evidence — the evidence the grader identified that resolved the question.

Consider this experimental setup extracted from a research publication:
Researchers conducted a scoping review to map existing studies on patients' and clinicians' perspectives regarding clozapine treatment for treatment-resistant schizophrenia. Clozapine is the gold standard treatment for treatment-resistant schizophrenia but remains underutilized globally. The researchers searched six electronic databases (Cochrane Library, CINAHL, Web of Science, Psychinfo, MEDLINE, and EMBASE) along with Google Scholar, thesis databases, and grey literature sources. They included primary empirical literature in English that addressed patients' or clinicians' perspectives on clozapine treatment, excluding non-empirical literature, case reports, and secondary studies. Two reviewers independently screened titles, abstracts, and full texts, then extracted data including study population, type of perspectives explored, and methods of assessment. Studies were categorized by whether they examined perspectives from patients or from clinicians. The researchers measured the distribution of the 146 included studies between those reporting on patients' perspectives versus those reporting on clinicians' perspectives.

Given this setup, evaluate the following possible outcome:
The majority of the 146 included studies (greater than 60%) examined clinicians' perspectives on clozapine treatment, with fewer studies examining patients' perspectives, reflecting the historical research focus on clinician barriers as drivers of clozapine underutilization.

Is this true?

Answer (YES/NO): NO